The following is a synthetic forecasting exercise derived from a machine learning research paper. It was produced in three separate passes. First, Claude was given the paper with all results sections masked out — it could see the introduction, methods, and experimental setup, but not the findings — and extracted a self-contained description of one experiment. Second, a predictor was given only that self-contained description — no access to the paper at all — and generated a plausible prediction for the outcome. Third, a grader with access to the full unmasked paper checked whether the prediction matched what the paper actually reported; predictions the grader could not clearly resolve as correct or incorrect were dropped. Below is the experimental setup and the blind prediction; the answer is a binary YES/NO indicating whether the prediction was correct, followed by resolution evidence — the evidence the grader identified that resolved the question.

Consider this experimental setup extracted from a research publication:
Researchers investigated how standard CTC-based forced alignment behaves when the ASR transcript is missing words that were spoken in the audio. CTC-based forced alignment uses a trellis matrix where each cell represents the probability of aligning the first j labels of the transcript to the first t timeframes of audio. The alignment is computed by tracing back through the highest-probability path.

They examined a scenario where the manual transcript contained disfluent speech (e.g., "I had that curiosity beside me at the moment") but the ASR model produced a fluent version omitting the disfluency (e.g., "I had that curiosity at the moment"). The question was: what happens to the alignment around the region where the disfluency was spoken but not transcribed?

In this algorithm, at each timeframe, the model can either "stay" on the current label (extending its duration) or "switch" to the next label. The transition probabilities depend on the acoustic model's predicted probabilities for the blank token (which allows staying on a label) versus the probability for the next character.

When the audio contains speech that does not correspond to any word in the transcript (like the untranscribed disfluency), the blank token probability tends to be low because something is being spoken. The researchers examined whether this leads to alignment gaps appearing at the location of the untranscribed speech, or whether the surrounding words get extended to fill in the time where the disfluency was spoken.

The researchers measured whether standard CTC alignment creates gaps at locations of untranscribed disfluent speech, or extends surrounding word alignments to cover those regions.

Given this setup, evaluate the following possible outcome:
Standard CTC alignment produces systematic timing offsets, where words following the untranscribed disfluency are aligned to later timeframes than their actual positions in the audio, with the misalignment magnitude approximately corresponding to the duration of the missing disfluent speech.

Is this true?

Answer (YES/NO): NO